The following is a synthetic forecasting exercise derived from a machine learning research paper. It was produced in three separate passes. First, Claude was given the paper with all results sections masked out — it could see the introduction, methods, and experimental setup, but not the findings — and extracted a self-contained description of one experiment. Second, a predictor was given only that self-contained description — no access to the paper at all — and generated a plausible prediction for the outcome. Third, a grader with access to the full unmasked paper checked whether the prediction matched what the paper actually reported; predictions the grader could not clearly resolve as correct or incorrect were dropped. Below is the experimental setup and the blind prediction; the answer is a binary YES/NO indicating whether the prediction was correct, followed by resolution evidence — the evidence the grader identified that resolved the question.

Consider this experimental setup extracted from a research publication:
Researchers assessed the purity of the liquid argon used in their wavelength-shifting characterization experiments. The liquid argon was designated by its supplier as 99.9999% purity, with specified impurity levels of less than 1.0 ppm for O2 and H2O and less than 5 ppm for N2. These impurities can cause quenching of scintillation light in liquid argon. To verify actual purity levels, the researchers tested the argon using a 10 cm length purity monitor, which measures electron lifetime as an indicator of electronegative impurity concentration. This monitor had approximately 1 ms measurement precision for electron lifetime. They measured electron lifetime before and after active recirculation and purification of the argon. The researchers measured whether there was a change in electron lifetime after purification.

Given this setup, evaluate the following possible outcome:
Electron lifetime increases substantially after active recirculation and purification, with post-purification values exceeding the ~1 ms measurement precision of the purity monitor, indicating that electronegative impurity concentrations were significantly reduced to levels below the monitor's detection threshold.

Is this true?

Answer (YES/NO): NO